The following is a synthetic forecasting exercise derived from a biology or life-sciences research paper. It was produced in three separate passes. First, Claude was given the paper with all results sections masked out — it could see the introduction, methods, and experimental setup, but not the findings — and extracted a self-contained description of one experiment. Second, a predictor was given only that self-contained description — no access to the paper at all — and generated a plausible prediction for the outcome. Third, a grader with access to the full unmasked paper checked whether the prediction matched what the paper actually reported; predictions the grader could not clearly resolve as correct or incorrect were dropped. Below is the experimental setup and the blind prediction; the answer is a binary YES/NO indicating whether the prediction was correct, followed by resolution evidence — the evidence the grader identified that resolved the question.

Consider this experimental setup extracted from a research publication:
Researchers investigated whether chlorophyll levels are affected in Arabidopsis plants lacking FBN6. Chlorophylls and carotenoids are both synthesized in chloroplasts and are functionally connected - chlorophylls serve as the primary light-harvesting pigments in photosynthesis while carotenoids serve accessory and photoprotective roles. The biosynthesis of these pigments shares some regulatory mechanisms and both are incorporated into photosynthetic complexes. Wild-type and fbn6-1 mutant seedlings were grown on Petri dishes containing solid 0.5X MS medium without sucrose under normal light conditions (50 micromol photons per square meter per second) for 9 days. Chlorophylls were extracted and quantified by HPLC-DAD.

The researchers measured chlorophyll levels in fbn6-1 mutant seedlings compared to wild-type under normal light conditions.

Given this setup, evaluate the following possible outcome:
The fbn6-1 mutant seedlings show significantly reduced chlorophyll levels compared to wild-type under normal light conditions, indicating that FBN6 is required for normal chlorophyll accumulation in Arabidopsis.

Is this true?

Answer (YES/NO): YES